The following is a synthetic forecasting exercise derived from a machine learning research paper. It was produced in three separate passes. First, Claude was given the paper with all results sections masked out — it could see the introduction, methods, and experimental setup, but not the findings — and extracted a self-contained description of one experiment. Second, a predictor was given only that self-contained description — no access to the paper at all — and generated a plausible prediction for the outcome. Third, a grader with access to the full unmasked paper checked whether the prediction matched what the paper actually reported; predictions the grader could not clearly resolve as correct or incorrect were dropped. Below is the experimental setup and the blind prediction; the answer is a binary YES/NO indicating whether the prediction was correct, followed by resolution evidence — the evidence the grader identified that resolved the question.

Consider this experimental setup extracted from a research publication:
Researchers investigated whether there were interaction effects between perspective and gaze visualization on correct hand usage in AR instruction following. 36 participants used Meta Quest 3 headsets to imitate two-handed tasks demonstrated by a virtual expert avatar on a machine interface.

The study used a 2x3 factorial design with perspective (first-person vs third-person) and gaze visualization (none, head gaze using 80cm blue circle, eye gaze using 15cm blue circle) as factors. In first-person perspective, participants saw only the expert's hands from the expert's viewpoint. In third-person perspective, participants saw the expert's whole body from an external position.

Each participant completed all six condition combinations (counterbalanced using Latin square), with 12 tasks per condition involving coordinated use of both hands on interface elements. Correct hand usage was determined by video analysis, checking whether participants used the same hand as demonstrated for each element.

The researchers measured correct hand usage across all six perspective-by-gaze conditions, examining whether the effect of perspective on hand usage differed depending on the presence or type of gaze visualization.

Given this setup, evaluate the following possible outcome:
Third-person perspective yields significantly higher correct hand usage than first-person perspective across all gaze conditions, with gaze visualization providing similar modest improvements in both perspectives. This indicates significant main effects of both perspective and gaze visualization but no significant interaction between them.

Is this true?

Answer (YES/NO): NO